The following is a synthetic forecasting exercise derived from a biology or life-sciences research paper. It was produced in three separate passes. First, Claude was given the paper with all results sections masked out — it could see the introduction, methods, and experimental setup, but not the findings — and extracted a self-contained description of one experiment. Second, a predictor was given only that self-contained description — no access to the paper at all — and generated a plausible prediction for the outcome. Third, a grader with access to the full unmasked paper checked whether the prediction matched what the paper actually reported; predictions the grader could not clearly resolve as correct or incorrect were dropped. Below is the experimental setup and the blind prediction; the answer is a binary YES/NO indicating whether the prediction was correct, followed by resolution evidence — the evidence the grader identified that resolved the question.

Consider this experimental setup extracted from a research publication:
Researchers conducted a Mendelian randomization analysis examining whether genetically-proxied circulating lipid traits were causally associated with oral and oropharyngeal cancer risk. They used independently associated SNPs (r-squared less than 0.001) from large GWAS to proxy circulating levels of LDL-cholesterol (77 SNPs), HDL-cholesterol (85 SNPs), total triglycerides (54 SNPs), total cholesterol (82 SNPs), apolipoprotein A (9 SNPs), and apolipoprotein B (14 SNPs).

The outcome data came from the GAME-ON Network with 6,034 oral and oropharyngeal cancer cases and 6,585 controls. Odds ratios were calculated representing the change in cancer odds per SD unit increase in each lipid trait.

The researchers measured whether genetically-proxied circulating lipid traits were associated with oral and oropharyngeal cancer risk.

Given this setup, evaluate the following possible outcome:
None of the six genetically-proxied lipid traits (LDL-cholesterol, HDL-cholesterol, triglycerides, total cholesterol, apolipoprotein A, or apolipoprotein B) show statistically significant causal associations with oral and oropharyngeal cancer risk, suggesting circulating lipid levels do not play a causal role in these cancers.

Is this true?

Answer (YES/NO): YES